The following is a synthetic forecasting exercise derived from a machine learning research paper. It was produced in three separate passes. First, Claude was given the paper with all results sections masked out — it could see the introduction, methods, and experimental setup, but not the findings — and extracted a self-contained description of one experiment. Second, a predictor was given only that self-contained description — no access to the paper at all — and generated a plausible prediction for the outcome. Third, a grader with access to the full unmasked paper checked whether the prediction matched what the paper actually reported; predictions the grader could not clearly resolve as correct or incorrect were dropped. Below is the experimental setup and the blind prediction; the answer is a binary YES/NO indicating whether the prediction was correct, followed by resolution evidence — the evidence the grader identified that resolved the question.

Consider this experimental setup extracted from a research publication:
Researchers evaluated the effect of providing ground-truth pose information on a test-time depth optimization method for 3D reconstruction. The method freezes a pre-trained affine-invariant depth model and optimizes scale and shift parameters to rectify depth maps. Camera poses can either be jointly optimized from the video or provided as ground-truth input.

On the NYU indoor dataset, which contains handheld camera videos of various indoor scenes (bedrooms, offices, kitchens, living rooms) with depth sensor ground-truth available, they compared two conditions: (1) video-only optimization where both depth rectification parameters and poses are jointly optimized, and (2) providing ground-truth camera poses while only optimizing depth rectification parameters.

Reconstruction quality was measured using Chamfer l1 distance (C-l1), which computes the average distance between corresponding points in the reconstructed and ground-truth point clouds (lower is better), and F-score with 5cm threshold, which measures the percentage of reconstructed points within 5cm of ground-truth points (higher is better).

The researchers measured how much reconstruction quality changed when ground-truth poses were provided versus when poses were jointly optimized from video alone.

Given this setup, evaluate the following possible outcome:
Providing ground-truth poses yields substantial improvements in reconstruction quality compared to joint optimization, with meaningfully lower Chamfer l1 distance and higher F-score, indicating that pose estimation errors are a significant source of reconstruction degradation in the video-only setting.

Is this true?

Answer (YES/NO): NO